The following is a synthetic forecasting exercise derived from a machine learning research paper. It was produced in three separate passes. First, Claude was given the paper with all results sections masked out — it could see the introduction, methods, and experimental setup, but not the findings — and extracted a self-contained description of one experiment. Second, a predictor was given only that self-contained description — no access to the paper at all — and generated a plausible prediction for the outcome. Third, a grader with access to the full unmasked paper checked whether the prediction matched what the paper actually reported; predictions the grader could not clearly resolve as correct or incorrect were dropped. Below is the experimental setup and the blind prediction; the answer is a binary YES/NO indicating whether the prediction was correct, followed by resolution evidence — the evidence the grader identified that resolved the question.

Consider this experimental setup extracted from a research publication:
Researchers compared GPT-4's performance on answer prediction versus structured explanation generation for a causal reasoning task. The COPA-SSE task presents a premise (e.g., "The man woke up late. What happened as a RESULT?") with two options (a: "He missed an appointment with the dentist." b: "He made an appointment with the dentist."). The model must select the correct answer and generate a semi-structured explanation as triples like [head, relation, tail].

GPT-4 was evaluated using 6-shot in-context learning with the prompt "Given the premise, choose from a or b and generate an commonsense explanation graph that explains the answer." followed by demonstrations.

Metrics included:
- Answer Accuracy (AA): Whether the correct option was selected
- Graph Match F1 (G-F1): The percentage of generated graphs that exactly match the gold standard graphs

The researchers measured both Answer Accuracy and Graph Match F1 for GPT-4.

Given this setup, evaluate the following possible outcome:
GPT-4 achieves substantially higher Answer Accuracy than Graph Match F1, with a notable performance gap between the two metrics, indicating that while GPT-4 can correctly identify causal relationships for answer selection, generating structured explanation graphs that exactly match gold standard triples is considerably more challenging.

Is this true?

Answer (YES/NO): YES